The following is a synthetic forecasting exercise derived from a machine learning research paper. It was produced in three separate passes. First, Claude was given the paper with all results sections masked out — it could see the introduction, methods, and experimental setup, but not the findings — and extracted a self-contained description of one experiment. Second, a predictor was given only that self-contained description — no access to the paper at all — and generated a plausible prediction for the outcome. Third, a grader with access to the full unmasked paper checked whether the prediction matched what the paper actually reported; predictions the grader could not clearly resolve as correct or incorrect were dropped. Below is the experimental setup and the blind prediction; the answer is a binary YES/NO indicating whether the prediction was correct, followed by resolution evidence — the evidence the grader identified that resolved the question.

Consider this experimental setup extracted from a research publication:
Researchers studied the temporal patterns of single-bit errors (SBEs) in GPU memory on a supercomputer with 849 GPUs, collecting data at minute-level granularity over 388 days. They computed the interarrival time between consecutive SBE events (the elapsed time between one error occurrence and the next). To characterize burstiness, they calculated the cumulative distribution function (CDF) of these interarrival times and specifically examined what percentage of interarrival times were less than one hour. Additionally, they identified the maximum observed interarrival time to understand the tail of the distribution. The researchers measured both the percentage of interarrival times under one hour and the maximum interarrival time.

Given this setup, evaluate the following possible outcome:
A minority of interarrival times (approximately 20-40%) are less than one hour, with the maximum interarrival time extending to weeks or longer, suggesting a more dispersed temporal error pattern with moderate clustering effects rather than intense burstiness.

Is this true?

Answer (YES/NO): NO